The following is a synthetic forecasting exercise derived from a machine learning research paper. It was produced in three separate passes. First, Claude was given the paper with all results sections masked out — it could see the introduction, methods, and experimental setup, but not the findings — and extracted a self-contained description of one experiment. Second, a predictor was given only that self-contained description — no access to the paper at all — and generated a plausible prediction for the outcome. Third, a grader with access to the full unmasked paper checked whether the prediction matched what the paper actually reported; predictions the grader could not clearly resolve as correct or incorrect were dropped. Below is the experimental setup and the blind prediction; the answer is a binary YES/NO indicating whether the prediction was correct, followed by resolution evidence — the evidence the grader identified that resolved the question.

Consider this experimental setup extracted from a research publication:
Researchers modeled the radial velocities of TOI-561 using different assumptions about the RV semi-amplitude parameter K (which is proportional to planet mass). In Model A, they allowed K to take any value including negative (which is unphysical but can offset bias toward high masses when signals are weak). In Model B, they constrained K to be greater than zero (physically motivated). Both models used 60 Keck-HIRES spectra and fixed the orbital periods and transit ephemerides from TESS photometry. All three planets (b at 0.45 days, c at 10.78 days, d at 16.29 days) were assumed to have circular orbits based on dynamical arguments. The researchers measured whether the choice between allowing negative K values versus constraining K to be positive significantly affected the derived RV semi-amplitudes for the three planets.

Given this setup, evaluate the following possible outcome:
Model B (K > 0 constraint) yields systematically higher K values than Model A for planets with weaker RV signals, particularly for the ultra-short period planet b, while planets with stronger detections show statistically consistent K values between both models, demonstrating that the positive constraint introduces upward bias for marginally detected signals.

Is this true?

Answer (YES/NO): NO